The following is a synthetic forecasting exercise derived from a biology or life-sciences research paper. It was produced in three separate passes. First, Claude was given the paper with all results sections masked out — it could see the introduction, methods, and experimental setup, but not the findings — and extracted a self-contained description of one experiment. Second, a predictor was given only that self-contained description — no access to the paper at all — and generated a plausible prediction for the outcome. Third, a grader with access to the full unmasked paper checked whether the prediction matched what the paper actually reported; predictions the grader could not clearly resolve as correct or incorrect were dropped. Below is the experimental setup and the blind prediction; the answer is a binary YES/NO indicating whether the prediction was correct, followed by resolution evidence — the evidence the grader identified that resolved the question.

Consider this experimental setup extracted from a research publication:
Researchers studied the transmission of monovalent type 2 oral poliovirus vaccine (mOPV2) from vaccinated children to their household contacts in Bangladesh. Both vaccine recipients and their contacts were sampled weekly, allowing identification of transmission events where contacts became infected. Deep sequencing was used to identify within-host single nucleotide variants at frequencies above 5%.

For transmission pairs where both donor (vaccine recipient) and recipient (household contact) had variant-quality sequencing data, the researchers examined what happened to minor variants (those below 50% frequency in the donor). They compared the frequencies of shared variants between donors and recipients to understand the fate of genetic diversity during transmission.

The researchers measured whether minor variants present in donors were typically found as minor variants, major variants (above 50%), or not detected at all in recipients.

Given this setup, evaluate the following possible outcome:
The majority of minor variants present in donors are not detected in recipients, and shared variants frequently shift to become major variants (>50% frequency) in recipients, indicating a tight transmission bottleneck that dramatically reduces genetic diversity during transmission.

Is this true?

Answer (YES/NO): YES